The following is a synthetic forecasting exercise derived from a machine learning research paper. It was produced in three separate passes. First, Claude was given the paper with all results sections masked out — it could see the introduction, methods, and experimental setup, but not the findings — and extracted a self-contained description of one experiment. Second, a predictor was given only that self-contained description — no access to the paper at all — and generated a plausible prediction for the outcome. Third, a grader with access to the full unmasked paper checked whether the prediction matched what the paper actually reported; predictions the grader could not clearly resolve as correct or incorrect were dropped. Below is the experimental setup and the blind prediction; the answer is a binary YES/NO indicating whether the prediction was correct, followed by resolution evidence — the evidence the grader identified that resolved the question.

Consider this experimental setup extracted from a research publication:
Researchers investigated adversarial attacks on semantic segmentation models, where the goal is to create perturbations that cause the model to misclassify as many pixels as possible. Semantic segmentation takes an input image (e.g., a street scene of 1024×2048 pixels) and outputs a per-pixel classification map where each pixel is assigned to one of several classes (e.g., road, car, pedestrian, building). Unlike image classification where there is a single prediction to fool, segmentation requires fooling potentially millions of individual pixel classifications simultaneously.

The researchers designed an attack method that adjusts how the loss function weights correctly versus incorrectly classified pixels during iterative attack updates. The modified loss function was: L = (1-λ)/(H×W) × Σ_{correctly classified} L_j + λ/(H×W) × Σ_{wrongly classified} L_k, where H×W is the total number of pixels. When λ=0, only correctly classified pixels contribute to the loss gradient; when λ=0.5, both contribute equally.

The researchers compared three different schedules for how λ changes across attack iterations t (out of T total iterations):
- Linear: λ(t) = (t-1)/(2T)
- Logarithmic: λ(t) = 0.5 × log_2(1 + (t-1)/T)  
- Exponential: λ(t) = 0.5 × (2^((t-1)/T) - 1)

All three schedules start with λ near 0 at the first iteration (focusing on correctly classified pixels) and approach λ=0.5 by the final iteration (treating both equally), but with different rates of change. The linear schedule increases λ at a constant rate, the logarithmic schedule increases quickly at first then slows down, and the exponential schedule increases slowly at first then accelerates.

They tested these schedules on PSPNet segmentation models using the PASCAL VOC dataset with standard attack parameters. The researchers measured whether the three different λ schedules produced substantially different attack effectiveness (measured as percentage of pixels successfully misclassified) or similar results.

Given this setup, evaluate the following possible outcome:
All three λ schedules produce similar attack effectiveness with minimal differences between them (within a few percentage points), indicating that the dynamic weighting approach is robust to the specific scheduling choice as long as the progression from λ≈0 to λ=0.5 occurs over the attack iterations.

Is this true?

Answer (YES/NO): YES